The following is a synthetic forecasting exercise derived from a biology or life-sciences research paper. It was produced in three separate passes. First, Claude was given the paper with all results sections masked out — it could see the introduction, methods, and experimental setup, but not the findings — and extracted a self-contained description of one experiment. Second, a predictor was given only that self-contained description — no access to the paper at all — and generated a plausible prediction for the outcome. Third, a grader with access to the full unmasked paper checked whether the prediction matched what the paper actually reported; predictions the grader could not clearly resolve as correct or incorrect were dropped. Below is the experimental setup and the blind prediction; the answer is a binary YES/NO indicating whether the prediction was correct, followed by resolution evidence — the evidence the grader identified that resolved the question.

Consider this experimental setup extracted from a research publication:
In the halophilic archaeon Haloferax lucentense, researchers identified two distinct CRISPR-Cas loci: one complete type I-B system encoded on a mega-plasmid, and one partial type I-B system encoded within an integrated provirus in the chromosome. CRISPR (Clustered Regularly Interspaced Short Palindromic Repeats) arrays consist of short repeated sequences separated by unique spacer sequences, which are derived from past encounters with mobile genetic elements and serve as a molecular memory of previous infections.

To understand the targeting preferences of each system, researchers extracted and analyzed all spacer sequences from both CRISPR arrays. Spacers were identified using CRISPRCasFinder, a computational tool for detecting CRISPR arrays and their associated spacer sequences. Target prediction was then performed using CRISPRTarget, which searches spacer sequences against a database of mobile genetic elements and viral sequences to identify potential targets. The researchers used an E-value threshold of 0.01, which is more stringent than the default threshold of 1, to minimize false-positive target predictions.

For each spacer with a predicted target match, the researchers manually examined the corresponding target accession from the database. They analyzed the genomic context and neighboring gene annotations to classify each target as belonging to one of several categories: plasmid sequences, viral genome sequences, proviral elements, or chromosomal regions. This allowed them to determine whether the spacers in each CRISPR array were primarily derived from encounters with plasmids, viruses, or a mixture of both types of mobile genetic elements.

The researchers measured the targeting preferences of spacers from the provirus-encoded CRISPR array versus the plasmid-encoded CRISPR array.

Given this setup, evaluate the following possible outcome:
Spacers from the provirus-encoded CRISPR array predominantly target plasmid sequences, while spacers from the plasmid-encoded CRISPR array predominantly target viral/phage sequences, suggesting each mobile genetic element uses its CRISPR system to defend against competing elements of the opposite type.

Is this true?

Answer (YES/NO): NO